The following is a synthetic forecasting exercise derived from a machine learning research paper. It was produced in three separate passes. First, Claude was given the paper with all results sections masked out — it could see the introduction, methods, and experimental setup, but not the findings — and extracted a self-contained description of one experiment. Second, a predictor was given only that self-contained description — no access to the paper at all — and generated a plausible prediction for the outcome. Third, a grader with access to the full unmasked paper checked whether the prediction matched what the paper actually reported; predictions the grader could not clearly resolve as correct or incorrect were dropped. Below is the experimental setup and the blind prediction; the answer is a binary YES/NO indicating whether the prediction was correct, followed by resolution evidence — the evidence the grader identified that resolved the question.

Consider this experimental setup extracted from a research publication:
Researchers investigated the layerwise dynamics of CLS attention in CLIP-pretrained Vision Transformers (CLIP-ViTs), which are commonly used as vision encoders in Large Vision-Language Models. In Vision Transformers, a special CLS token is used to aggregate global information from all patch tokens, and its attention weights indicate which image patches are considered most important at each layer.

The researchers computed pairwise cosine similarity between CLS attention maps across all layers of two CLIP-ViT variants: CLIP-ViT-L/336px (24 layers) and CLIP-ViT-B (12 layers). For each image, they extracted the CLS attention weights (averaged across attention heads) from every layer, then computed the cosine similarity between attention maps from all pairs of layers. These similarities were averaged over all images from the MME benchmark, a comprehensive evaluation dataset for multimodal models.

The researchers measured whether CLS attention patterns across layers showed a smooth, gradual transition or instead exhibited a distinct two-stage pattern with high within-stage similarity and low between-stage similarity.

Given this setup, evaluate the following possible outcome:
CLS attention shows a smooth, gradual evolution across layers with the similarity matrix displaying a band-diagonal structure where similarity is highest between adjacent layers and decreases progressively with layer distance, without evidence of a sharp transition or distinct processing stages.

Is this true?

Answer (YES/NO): NO